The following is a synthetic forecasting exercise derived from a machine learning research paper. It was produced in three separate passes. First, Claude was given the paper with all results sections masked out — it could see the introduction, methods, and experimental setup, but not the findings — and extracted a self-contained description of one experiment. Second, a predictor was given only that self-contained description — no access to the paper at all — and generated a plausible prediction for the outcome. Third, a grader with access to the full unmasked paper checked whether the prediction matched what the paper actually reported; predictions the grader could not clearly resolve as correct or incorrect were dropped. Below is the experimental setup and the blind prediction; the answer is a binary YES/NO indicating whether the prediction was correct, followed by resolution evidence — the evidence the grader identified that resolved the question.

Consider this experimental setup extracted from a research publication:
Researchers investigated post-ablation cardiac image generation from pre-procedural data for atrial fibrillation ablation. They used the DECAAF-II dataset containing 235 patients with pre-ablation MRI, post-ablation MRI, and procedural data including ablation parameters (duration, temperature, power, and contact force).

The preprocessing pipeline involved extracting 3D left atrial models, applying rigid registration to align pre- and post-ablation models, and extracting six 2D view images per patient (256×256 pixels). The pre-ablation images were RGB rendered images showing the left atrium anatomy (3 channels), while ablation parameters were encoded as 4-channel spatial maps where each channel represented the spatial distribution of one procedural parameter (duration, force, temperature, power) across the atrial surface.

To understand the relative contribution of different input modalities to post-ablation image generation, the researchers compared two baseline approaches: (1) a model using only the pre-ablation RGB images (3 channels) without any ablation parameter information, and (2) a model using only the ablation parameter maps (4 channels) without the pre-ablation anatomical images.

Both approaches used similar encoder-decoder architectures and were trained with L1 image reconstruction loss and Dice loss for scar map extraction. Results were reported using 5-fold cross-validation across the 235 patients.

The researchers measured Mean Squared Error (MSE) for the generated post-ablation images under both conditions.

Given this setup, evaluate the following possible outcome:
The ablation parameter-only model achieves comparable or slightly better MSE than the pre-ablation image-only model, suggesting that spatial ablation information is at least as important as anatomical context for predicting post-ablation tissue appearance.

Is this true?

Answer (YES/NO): YES